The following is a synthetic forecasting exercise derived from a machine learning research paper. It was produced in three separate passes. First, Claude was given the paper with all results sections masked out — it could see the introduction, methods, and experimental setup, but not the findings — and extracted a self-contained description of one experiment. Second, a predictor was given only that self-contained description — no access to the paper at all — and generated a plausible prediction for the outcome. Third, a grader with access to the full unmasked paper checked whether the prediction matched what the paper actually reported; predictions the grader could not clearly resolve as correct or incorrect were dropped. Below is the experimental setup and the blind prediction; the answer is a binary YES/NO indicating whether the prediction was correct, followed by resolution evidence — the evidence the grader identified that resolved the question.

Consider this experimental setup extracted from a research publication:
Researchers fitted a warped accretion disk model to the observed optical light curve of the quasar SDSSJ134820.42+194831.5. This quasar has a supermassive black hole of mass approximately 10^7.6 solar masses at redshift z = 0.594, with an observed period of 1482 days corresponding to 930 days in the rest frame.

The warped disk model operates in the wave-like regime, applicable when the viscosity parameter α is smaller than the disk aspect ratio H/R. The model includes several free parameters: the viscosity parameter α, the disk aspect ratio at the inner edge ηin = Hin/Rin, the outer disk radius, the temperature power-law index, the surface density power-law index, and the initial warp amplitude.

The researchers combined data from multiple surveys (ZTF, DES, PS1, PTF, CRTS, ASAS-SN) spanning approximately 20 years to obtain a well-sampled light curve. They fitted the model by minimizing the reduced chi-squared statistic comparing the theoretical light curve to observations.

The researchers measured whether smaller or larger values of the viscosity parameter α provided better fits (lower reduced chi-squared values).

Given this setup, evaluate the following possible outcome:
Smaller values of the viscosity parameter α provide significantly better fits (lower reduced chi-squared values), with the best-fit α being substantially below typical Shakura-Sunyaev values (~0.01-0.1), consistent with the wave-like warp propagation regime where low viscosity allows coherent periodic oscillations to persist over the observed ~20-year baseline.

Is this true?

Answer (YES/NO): YES